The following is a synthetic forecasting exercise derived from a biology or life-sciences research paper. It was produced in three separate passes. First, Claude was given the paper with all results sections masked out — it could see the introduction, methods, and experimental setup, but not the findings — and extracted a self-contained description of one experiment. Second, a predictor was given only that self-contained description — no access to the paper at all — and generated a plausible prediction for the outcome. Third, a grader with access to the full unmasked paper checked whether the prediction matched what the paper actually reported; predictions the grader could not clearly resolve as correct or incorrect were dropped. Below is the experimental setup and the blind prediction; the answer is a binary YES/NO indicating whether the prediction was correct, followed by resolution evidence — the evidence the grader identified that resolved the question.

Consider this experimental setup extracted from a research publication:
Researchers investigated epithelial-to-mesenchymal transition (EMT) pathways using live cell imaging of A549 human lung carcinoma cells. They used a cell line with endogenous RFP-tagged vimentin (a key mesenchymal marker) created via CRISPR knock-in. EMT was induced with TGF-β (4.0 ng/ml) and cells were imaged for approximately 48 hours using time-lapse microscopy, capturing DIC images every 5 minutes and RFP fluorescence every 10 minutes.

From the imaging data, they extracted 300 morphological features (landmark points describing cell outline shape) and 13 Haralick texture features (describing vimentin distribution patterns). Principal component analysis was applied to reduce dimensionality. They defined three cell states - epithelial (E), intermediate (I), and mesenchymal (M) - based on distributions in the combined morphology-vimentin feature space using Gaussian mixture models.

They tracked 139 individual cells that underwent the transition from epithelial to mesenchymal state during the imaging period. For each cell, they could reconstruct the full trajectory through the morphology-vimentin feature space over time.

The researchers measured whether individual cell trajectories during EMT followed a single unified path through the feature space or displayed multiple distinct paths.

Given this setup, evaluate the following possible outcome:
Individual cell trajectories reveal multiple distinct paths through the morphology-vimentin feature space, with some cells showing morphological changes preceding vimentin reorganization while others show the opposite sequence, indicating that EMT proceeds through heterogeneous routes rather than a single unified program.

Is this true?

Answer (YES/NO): NO